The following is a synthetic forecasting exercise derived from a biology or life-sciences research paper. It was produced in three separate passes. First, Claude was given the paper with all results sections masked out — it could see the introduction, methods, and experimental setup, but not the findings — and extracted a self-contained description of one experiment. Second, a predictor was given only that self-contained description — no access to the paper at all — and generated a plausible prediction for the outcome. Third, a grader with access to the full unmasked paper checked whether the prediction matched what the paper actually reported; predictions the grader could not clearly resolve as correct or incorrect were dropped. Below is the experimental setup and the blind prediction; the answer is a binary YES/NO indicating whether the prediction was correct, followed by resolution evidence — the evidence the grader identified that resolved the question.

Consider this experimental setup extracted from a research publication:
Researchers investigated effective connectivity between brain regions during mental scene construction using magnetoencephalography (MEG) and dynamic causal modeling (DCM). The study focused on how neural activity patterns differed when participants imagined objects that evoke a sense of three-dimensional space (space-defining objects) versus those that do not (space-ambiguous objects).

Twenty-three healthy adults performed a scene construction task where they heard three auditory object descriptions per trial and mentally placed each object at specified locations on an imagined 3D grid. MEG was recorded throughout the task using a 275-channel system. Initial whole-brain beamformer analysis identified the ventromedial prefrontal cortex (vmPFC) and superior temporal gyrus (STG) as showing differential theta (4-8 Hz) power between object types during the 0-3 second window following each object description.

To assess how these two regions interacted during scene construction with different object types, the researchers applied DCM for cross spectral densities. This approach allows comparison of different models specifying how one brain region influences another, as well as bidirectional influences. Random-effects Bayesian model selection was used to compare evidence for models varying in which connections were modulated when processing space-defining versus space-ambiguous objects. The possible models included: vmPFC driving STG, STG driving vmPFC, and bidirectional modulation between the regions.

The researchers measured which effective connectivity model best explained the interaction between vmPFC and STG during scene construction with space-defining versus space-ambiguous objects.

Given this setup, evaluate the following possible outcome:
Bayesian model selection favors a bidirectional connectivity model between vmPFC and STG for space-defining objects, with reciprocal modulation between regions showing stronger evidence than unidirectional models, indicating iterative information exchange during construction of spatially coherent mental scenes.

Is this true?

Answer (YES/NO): NO